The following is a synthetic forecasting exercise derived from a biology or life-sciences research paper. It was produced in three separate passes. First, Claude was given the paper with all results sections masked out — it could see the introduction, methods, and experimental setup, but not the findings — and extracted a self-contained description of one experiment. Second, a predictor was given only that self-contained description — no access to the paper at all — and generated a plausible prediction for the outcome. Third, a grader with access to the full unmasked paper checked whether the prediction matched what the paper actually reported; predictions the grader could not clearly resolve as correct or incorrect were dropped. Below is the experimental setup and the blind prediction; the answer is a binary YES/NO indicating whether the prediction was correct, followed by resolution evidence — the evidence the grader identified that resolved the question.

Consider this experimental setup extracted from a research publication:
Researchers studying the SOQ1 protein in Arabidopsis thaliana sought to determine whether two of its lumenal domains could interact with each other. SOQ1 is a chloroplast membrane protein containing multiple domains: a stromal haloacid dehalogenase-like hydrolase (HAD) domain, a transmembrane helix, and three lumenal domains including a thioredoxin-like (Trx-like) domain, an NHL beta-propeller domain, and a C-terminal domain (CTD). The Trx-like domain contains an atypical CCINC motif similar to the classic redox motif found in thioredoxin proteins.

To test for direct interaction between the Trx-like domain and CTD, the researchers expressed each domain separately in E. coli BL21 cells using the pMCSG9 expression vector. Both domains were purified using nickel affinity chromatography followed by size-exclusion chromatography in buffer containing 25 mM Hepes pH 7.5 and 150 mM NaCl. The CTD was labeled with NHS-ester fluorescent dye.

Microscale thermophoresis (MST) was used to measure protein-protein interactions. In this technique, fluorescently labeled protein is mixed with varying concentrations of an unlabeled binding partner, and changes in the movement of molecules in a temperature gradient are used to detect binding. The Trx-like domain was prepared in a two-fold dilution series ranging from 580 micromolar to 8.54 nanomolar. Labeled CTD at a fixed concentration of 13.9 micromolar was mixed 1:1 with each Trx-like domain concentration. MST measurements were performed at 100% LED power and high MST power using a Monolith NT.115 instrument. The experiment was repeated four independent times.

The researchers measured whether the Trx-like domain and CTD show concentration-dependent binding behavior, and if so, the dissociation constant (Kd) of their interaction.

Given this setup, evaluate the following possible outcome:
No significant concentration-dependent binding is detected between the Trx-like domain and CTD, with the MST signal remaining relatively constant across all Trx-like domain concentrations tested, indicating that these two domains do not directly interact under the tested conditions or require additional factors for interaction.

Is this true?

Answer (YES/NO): NO